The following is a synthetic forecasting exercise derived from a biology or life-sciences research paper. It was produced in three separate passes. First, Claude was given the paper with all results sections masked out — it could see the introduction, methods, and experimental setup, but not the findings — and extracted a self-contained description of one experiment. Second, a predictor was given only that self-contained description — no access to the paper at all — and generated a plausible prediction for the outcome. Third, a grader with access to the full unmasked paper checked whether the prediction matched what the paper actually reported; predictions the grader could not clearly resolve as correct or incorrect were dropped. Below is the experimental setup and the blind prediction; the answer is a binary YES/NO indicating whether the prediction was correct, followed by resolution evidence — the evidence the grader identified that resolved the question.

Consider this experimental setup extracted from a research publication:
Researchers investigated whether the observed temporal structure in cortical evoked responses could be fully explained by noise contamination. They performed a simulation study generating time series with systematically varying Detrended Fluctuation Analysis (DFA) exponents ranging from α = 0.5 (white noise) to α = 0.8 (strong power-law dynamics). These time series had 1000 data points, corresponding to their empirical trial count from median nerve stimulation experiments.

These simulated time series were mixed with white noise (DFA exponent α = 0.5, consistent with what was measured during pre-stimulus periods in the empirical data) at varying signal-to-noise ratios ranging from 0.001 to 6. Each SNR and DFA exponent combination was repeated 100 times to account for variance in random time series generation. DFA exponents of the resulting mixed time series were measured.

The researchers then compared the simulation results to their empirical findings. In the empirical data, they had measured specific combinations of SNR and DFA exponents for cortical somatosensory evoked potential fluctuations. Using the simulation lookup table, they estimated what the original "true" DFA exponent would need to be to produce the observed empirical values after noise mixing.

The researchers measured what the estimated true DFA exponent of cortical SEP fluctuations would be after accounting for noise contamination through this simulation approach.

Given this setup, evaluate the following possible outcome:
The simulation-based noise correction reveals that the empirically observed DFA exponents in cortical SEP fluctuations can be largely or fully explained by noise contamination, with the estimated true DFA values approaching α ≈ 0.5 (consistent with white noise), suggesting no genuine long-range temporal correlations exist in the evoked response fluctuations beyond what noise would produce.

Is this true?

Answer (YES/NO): NO